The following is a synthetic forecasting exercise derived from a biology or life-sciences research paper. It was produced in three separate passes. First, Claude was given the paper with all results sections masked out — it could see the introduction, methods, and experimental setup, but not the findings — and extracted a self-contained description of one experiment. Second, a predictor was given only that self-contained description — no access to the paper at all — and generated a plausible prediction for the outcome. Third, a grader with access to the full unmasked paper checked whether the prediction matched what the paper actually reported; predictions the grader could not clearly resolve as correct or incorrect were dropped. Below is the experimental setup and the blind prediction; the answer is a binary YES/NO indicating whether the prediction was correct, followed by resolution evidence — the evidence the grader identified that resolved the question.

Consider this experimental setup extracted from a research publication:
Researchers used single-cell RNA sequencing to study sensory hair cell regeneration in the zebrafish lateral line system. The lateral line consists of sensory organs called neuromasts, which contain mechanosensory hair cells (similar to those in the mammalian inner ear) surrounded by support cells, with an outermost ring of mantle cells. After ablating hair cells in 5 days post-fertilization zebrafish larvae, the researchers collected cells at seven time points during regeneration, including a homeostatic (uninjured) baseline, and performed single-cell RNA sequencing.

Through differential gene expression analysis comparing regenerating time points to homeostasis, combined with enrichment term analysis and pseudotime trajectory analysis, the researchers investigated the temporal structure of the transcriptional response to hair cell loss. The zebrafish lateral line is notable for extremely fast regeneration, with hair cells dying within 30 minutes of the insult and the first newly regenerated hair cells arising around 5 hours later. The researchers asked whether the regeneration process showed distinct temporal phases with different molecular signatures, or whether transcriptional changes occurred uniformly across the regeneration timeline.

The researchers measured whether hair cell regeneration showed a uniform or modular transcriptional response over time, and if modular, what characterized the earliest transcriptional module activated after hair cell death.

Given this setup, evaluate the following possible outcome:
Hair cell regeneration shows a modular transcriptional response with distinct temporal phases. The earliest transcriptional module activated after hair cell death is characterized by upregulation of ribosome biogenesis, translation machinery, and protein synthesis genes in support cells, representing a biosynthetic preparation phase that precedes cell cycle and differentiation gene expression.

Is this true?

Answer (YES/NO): NO